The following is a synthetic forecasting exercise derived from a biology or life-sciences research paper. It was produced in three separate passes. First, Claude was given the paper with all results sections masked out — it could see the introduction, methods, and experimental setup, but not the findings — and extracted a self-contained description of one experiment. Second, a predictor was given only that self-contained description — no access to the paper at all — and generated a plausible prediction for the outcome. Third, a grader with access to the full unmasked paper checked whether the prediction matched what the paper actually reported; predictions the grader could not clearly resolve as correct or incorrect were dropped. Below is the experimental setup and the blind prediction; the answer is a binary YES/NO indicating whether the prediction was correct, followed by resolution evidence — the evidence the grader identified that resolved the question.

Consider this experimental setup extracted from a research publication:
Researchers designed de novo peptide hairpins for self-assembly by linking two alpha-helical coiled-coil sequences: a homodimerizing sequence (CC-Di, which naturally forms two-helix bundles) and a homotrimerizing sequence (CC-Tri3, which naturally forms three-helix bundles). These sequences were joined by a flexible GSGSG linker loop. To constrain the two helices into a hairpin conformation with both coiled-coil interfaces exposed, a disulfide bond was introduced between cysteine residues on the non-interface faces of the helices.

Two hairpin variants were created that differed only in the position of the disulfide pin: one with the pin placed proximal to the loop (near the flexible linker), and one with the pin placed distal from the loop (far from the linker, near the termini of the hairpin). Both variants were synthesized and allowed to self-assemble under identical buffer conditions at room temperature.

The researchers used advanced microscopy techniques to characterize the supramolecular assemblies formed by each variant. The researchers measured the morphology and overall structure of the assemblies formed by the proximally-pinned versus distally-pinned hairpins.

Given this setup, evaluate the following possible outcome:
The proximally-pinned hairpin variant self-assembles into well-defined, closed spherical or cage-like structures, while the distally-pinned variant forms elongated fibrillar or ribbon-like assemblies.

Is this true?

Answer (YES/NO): NO